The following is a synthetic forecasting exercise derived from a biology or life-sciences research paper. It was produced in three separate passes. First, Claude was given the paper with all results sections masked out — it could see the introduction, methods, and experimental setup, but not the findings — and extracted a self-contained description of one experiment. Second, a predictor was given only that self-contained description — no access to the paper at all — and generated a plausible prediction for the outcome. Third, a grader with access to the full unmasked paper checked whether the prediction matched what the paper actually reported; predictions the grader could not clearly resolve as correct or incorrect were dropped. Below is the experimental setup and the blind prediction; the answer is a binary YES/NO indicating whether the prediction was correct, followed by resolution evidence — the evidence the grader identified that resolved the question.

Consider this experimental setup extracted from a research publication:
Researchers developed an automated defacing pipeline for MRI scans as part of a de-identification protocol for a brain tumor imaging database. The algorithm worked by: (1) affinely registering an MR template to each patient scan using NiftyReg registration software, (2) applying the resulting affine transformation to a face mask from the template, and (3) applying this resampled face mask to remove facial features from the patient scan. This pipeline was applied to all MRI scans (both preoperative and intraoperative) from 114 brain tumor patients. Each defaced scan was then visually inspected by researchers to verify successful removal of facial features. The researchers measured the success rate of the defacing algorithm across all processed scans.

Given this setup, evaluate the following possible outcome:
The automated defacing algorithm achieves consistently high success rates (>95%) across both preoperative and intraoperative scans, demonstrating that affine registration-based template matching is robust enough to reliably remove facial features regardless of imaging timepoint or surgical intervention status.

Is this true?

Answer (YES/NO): YES